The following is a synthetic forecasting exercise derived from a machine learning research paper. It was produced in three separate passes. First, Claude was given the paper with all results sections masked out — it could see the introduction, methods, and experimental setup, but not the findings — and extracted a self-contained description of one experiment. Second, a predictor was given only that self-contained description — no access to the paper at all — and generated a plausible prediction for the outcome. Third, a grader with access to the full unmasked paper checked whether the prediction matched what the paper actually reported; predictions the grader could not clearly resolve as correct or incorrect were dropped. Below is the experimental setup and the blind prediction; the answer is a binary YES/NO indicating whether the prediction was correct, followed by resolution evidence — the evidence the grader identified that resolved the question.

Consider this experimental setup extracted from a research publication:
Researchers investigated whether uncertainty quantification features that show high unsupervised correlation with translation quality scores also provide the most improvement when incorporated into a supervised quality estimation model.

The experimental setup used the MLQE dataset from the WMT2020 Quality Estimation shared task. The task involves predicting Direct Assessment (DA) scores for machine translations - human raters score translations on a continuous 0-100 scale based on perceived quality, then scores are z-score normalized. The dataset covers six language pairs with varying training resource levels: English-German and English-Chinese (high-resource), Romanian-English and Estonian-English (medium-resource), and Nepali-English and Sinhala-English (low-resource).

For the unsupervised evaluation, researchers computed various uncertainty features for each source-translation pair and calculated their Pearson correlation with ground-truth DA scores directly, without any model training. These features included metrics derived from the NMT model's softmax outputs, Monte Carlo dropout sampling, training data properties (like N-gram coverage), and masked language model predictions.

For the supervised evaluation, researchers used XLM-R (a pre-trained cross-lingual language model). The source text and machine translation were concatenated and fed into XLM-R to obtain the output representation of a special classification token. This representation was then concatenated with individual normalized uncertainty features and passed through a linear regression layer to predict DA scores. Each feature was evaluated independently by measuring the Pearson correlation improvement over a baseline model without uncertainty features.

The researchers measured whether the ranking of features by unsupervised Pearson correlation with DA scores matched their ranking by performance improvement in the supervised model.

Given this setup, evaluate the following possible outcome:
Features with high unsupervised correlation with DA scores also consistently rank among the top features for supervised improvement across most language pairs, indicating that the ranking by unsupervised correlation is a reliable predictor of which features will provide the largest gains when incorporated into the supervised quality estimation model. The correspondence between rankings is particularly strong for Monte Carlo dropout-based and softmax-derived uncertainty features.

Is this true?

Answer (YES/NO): NO